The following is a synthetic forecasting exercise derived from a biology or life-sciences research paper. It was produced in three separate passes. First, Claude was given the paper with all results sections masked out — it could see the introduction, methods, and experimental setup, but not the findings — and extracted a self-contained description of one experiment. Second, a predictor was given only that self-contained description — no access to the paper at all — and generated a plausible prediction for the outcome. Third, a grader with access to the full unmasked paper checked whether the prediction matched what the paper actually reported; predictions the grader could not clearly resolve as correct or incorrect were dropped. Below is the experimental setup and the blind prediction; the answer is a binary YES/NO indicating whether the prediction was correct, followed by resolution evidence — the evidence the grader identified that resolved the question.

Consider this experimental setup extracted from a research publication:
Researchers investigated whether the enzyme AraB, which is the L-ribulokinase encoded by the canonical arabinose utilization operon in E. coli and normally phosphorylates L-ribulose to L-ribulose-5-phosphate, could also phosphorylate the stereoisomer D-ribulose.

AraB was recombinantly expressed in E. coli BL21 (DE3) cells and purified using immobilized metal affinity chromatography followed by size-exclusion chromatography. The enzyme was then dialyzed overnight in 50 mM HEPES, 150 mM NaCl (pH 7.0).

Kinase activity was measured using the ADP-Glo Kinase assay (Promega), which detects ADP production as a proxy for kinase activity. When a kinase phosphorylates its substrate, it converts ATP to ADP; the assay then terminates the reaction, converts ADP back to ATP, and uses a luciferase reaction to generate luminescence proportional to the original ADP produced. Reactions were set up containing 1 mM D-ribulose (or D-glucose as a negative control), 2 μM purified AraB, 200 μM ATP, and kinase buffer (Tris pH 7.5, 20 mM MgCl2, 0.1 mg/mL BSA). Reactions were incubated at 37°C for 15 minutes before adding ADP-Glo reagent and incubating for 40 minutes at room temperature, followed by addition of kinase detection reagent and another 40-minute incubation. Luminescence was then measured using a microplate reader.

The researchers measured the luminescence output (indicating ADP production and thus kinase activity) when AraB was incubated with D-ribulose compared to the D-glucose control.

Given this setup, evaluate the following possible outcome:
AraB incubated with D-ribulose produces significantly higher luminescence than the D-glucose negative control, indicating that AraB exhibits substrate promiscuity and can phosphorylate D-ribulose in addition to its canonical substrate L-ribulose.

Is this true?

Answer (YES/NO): YES